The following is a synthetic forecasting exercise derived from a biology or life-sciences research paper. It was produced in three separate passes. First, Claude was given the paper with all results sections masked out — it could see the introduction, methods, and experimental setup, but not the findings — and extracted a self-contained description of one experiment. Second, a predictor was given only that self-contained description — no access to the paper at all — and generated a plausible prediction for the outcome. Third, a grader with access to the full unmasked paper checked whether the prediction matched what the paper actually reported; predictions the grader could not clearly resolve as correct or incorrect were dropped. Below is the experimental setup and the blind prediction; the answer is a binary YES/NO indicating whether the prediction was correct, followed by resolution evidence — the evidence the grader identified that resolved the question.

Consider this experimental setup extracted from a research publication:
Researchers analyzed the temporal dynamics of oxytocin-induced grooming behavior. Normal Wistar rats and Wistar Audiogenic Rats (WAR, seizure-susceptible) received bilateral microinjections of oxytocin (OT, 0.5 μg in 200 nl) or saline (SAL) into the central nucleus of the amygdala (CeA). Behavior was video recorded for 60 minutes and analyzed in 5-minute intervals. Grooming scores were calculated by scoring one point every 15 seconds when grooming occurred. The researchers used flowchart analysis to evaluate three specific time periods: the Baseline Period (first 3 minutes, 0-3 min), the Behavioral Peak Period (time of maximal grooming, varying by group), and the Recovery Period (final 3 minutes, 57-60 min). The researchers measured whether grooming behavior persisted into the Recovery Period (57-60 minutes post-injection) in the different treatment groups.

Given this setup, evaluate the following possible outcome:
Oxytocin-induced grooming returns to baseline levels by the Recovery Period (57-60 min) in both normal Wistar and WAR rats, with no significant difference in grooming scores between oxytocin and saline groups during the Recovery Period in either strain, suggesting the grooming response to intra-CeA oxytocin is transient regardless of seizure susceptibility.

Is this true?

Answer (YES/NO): NO